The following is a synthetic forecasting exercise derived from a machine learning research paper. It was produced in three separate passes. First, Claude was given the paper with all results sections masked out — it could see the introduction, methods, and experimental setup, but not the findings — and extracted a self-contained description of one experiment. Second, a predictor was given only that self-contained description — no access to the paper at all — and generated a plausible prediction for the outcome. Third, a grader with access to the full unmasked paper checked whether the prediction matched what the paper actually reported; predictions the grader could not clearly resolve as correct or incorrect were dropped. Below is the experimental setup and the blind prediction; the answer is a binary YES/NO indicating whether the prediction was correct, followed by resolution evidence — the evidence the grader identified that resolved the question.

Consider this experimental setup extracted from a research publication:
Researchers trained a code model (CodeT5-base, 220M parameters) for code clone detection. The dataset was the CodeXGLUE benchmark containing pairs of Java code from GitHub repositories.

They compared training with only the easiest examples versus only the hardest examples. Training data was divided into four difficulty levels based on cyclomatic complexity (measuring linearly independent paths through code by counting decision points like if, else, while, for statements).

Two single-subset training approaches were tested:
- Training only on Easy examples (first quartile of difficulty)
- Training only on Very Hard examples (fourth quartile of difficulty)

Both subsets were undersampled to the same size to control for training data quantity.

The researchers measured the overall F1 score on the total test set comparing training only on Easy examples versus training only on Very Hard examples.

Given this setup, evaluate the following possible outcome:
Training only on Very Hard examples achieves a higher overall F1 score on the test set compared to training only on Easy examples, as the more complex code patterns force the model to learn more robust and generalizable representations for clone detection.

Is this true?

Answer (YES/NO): YES